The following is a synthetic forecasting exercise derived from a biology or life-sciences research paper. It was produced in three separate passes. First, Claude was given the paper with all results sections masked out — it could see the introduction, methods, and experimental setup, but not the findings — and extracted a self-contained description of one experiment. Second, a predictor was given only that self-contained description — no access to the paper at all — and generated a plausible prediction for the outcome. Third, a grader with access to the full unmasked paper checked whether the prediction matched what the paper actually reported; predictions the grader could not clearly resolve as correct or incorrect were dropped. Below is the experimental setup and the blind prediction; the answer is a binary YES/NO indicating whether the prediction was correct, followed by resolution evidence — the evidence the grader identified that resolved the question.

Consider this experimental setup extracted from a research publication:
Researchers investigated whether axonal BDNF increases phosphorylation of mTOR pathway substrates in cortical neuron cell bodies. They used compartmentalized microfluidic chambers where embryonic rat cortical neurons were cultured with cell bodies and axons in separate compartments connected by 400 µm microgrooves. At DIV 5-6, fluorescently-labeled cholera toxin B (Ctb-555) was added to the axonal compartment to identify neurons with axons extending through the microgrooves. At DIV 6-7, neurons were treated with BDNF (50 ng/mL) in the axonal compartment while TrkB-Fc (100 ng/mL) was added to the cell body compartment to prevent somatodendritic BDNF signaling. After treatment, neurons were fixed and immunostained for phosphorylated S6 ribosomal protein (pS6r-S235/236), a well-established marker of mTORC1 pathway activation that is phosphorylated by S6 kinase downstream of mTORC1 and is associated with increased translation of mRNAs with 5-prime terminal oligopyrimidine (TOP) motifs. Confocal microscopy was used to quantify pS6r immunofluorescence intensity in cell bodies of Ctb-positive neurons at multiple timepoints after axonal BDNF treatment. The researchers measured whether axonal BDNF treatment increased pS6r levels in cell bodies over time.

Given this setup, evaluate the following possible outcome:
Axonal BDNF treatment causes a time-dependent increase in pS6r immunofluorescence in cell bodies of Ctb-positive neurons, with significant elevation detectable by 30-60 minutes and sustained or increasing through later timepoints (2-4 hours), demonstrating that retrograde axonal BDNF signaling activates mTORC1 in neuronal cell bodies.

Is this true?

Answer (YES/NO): NO